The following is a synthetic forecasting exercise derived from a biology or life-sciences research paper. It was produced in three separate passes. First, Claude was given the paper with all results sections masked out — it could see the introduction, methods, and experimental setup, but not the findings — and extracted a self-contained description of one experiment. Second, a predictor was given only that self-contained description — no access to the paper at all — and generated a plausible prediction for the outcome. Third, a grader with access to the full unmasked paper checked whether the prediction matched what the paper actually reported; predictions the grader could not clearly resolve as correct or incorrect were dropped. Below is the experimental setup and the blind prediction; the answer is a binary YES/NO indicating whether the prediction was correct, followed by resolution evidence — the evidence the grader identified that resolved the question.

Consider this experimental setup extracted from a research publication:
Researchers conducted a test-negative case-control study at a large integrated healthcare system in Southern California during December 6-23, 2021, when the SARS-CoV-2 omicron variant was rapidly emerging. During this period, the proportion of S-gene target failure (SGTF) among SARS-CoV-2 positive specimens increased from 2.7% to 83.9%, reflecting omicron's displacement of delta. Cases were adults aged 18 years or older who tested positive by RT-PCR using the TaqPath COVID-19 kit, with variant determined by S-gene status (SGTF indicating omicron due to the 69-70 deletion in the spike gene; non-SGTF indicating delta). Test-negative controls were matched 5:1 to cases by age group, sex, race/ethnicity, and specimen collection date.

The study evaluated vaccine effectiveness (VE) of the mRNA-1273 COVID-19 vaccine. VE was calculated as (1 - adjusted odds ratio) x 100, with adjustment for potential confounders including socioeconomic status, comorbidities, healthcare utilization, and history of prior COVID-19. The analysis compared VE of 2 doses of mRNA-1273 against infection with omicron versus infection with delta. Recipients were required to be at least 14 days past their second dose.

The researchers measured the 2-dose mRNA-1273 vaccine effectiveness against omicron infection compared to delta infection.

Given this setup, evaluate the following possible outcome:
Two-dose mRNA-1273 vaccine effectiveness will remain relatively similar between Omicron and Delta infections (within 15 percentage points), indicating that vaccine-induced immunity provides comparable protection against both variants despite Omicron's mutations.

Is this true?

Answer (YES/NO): NO